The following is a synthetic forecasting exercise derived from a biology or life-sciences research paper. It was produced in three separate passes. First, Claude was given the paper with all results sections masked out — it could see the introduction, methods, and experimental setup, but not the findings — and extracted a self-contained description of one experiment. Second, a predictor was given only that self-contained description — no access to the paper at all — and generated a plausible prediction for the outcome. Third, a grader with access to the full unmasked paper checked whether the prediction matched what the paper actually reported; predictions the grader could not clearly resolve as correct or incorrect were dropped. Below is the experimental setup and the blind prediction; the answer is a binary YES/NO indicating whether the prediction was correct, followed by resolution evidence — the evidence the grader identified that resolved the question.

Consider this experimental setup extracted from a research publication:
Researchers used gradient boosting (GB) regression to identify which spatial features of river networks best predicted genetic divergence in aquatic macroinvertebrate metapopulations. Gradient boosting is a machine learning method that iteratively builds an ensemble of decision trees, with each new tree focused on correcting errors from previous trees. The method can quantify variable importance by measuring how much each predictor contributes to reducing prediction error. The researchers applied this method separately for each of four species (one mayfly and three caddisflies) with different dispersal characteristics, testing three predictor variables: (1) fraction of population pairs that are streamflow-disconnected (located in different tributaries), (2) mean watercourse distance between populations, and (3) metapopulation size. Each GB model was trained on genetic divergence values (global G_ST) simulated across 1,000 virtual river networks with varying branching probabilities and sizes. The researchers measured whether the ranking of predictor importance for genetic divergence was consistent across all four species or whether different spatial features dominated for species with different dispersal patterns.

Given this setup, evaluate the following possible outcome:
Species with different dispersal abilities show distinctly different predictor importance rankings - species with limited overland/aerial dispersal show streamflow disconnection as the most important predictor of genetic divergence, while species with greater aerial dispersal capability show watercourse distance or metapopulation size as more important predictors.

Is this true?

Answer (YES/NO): NO